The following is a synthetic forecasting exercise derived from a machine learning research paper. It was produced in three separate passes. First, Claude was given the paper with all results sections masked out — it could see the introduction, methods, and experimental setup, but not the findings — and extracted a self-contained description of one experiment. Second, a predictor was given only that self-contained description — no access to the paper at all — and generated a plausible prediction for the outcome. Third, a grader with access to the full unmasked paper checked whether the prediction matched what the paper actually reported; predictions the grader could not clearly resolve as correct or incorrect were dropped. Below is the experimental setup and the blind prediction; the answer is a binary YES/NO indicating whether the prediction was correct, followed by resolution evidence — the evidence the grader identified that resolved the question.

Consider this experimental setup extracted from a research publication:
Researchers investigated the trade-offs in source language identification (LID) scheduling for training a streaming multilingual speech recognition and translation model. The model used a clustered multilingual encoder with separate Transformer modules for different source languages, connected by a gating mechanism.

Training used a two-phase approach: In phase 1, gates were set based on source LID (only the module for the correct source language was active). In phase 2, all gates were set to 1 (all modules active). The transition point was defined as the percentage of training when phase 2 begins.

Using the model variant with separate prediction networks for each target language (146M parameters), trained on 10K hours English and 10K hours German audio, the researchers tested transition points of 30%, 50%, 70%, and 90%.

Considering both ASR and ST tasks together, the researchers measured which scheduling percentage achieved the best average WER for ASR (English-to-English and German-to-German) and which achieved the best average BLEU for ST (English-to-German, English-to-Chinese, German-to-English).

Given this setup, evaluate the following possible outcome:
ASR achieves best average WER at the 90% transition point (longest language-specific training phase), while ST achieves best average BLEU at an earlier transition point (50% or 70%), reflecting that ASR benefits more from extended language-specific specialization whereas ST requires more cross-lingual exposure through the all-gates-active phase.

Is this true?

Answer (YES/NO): NO